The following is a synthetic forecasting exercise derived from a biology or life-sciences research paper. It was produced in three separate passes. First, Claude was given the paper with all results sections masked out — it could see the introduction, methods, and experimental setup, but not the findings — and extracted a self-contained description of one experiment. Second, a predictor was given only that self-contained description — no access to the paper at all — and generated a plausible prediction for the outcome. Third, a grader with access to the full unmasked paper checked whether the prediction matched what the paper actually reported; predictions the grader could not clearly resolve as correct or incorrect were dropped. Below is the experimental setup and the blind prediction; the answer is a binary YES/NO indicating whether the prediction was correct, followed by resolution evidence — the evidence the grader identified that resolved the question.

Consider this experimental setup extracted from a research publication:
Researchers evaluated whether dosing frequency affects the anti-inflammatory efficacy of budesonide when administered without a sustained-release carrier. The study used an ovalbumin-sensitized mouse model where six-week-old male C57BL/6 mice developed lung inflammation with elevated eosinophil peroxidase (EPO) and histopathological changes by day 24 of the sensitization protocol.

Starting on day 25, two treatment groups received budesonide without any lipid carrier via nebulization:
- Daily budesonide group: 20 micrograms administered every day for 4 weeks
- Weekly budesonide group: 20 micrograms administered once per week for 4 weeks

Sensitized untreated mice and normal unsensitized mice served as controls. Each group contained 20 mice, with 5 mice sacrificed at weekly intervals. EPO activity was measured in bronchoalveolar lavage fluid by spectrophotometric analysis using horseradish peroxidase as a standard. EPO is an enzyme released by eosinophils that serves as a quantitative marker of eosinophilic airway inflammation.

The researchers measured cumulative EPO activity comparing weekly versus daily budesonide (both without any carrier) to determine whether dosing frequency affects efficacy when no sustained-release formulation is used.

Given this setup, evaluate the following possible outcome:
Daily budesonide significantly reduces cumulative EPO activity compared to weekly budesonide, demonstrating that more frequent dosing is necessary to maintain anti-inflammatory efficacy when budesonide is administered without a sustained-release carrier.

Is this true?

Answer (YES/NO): YES